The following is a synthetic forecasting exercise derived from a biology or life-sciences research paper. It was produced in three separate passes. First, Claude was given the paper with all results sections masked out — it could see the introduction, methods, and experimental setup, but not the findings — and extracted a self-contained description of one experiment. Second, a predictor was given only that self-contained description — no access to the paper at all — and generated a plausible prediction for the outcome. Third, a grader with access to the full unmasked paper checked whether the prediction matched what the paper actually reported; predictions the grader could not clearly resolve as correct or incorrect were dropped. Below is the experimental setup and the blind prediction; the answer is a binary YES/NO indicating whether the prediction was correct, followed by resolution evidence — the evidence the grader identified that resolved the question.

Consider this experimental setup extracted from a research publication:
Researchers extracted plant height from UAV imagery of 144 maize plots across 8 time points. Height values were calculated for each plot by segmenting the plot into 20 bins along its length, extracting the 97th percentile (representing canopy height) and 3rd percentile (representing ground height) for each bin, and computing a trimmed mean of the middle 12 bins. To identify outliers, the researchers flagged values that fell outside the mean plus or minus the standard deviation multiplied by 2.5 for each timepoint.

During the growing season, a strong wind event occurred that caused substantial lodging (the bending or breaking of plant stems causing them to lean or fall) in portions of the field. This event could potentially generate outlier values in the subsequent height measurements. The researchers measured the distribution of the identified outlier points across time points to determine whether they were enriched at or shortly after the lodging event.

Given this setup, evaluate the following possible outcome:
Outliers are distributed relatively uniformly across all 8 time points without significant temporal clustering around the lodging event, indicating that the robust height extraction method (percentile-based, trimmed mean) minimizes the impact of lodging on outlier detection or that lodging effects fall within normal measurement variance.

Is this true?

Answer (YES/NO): YES